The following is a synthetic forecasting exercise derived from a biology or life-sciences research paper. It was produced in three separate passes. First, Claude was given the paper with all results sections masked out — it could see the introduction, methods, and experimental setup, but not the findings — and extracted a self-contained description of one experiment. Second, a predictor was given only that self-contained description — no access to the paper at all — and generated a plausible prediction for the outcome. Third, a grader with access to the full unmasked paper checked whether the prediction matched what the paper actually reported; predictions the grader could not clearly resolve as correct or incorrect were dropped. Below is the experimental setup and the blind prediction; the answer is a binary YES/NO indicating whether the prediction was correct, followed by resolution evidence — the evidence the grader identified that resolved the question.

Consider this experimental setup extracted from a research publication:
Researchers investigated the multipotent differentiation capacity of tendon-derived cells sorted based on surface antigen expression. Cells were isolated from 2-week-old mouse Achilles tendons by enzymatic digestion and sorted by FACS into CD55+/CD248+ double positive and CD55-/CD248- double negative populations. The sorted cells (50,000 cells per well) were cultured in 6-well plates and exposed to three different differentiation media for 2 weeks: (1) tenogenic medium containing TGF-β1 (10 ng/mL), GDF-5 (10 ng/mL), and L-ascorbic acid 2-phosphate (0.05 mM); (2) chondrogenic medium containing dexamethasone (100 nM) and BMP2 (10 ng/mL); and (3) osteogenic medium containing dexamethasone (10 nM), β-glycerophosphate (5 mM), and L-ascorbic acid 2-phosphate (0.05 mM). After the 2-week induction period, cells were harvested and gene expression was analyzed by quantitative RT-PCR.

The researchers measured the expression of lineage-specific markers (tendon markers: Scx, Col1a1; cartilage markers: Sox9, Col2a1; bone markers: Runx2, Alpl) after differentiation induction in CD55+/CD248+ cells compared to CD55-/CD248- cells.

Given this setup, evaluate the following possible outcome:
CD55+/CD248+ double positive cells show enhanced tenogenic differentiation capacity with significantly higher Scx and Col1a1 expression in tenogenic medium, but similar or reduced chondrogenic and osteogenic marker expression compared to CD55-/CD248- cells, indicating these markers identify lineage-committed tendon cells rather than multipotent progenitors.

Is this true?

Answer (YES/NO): YES